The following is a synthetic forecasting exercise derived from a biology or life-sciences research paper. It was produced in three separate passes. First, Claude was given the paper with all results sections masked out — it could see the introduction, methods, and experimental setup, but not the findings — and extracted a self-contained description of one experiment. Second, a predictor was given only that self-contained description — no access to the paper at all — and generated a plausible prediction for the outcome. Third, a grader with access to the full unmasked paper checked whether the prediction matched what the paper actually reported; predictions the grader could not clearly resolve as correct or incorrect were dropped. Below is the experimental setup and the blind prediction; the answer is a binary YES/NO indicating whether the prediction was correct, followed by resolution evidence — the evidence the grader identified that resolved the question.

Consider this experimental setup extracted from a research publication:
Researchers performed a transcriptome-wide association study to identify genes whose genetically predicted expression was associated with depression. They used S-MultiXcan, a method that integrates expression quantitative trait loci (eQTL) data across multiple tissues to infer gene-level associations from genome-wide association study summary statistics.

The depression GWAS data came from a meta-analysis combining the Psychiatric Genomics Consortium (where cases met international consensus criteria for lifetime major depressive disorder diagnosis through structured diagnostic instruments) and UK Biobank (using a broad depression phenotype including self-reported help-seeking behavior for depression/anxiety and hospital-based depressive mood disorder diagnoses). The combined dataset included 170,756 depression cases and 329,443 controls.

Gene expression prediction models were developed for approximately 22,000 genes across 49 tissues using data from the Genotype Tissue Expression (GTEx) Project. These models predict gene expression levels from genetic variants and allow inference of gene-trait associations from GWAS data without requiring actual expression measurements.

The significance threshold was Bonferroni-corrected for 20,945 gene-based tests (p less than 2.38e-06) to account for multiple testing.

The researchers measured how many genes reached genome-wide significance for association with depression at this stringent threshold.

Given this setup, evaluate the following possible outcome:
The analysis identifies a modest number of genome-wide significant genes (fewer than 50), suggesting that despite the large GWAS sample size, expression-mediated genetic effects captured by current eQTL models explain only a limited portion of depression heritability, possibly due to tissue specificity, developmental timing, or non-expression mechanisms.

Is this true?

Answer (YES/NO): NO